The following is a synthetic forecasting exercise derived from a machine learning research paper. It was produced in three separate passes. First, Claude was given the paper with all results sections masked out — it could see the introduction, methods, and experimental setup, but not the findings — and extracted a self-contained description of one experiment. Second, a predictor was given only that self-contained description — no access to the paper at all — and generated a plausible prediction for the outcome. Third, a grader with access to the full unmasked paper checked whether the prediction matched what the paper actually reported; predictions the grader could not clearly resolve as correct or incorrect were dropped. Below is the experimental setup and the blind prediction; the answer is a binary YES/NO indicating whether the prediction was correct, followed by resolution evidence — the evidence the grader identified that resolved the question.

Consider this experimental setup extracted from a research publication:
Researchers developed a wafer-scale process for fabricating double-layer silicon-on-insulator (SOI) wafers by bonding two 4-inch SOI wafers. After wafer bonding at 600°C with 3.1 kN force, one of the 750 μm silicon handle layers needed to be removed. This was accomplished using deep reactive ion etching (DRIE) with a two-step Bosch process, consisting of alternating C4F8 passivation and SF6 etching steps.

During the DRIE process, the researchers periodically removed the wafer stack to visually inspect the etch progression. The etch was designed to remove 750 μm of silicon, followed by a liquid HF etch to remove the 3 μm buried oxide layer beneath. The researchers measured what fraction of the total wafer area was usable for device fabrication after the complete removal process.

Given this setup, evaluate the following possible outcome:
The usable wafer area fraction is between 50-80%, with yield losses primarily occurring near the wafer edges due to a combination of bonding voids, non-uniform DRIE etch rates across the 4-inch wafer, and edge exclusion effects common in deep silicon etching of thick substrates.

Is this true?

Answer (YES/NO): NO